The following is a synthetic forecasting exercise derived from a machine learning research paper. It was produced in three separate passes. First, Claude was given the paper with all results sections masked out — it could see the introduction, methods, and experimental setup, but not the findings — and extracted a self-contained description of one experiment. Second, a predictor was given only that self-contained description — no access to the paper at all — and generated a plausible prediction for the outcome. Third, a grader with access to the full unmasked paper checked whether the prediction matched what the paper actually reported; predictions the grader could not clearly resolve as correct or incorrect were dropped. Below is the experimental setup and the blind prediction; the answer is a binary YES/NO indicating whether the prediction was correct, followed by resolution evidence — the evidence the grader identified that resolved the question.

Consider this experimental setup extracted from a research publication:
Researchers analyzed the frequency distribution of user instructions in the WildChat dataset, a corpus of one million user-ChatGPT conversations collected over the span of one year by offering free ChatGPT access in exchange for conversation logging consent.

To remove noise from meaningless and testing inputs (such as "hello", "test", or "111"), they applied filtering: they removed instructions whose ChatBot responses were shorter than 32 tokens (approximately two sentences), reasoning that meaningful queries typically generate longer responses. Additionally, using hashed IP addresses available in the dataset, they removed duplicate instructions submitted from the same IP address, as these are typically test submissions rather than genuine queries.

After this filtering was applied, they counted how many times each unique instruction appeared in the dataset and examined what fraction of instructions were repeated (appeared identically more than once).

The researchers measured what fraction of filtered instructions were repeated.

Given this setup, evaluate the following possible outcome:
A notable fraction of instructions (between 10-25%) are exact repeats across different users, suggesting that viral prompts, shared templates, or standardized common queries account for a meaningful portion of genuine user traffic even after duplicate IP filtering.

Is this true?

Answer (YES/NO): NO